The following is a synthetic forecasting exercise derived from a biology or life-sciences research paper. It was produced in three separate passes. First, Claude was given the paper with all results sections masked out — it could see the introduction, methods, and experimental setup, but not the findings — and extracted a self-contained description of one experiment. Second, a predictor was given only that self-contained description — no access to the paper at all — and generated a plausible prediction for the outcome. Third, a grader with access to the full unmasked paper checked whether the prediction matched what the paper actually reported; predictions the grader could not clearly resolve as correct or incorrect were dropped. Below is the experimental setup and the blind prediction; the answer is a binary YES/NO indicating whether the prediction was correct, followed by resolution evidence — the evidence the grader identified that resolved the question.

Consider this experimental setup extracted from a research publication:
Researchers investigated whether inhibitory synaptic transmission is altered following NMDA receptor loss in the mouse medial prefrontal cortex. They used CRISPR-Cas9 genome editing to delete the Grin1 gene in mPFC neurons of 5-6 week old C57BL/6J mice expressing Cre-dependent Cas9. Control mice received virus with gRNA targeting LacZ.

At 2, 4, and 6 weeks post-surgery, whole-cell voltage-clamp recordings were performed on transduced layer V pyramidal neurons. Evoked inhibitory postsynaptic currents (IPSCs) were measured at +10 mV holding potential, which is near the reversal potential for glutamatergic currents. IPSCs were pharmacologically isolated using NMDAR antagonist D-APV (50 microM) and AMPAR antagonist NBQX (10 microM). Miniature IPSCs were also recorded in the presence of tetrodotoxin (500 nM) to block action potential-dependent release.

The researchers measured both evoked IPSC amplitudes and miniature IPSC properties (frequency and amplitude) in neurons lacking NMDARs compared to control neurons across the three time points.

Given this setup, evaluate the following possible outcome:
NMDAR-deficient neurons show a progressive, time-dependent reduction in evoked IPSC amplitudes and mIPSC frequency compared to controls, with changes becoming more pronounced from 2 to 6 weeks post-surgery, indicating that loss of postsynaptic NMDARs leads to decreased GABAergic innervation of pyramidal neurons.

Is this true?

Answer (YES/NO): NO